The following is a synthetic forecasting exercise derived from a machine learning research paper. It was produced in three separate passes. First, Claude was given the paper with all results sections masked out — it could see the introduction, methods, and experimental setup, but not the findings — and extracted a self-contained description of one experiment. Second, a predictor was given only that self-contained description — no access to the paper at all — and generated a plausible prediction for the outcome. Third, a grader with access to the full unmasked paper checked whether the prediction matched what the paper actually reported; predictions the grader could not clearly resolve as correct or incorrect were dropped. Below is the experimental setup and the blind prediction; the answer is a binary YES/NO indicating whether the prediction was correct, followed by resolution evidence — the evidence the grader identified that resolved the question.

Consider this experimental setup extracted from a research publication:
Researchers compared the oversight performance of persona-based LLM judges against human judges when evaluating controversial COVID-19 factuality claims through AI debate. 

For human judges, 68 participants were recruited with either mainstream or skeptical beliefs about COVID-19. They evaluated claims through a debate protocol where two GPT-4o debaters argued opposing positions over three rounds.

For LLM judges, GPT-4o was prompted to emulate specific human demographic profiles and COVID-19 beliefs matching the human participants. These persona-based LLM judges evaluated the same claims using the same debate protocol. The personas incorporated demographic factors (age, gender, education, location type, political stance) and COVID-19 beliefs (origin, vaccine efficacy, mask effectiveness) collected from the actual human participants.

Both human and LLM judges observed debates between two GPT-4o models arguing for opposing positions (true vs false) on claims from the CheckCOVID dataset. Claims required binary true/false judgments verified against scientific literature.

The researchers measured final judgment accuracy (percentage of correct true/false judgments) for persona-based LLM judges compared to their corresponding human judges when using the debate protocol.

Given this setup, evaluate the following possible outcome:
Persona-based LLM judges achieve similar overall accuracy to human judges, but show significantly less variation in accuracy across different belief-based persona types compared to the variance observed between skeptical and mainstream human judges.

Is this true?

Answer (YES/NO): NO